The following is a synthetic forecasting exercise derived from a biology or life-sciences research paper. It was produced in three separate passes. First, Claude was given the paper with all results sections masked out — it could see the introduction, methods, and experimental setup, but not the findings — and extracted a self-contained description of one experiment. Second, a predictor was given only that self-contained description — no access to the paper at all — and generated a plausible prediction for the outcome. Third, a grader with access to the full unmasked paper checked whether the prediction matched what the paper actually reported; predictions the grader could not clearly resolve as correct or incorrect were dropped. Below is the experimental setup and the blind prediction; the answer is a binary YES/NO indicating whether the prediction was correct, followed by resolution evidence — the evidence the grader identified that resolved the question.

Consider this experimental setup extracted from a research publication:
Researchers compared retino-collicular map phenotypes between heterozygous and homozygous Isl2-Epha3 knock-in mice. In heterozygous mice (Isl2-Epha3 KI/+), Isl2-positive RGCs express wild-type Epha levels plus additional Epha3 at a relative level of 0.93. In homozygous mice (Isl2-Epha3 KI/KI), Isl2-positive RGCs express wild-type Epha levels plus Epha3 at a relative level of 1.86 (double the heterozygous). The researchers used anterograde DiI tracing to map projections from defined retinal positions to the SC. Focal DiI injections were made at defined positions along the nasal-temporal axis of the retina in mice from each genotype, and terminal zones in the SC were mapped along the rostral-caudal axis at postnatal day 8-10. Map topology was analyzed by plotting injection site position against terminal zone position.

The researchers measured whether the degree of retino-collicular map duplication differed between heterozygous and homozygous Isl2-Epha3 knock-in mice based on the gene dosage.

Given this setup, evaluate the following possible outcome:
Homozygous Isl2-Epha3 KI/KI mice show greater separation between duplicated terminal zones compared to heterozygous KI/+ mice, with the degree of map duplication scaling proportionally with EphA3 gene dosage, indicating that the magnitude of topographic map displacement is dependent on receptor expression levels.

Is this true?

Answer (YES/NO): NO